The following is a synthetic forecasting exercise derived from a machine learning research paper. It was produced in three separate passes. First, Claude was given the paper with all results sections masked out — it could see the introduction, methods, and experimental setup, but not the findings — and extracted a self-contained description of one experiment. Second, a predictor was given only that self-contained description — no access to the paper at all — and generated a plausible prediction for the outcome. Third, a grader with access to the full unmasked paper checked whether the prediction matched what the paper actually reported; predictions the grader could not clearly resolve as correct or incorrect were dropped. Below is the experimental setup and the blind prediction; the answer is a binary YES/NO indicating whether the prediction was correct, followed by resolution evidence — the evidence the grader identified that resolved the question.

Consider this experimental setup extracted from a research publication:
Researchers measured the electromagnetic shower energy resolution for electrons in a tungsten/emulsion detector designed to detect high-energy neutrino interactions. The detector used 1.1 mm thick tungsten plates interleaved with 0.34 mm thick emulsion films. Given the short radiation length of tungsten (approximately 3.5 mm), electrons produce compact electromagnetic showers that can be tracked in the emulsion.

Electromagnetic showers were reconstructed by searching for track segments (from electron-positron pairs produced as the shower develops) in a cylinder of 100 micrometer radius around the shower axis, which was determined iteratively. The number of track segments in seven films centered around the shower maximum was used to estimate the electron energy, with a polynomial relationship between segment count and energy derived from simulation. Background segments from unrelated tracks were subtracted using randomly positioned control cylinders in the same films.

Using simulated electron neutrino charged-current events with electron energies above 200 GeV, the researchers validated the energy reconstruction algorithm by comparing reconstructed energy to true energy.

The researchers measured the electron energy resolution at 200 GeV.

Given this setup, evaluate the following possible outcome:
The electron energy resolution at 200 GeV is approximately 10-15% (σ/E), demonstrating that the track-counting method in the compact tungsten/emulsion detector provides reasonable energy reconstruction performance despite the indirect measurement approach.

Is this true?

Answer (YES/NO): NO